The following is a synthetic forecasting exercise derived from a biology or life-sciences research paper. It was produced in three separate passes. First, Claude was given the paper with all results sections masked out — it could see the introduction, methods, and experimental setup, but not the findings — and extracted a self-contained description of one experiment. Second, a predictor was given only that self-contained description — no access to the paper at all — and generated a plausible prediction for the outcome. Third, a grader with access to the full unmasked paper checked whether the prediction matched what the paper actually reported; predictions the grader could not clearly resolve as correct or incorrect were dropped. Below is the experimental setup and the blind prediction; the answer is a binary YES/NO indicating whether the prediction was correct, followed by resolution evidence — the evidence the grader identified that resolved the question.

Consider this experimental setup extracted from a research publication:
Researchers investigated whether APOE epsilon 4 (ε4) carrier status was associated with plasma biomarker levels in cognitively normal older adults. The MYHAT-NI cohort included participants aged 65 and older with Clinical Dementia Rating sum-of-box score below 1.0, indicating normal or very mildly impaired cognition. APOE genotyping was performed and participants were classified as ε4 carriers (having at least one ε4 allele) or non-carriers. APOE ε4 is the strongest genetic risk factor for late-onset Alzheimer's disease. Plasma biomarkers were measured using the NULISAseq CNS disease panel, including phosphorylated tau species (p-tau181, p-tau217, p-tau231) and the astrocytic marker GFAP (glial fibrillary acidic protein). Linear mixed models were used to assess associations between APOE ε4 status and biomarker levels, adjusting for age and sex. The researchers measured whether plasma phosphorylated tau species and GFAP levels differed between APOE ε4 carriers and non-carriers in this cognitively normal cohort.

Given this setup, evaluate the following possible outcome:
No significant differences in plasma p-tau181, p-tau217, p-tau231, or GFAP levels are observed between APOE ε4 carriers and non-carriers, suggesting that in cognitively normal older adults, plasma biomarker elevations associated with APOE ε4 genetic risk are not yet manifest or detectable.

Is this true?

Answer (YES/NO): NO